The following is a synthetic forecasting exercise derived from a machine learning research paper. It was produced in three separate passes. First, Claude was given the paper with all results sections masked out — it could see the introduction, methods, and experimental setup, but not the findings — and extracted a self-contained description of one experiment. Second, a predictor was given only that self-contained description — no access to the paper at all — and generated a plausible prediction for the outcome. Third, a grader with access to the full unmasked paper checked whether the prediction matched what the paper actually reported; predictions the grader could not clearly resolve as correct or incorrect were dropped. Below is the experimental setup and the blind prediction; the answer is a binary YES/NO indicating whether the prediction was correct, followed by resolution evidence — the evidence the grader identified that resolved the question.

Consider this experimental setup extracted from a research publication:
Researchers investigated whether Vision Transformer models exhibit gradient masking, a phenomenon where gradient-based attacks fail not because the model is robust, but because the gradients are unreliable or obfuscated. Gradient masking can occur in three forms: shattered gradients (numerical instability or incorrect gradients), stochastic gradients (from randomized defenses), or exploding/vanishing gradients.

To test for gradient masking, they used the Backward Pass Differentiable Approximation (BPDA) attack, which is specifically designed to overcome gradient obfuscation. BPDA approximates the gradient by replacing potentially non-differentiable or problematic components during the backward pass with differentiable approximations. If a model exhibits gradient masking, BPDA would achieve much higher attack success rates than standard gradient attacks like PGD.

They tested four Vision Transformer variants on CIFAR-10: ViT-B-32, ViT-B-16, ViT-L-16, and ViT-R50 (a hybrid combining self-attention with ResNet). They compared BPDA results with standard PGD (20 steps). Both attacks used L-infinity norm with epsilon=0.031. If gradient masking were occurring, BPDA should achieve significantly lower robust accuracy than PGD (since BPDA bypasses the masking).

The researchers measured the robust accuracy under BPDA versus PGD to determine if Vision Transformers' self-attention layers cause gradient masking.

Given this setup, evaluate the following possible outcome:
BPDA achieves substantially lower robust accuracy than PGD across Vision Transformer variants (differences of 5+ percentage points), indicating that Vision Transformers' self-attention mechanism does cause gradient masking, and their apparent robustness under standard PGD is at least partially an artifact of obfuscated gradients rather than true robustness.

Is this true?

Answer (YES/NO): NO